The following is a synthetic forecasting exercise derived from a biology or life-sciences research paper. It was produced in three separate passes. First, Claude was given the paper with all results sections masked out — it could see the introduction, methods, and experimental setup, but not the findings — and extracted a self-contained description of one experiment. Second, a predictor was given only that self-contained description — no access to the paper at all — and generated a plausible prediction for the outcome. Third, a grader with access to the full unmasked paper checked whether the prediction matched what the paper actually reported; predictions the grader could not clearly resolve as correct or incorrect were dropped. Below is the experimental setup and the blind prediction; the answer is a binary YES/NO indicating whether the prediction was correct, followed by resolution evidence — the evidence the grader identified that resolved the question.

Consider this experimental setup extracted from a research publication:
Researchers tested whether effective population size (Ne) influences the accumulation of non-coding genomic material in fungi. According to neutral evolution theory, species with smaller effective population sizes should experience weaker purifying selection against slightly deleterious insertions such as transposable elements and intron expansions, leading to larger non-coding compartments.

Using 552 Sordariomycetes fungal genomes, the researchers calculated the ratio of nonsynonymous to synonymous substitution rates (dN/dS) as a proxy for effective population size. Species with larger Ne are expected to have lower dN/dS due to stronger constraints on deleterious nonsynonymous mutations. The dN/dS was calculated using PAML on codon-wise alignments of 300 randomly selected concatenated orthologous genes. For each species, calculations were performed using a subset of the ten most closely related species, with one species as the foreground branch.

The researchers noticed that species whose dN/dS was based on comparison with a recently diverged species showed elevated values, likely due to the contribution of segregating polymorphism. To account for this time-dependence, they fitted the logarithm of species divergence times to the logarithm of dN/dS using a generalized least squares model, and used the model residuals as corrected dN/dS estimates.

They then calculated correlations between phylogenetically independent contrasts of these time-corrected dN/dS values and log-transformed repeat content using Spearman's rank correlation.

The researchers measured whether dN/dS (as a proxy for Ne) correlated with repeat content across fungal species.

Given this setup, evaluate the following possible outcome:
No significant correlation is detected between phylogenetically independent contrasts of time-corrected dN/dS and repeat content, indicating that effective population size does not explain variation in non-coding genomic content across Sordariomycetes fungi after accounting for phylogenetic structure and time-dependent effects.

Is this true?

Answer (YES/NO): YES